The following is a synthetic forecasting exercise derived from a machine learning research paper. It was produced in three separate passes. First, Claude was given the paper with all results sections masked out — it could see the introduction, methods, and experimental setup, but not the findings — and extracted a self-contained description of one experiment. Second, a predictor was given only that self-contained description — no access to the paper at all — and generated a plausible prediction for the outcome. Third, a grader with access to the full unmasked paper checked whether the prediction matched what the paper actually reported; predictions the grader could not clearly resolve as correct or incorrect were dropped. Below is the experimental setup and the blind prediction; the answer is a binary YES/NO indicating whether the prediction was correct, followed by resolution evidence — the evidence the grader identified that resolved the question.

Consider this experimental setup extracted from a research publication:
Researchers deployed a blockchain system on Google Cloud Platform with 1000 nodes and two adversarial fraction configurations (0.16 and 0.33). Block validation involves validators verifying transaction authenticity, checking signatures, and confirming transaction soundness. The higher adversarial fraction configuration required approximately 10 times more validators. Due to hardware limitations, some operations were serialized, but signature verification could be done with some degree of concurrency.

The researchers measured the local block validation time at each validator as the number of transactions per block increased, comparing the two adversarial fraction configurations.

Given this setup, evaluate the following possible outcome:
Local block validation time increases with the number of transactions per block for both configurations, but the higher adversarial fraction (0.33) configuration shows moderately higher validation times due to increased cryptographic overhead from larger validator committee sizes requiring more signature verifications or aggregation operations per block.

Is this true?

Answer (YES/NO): NO